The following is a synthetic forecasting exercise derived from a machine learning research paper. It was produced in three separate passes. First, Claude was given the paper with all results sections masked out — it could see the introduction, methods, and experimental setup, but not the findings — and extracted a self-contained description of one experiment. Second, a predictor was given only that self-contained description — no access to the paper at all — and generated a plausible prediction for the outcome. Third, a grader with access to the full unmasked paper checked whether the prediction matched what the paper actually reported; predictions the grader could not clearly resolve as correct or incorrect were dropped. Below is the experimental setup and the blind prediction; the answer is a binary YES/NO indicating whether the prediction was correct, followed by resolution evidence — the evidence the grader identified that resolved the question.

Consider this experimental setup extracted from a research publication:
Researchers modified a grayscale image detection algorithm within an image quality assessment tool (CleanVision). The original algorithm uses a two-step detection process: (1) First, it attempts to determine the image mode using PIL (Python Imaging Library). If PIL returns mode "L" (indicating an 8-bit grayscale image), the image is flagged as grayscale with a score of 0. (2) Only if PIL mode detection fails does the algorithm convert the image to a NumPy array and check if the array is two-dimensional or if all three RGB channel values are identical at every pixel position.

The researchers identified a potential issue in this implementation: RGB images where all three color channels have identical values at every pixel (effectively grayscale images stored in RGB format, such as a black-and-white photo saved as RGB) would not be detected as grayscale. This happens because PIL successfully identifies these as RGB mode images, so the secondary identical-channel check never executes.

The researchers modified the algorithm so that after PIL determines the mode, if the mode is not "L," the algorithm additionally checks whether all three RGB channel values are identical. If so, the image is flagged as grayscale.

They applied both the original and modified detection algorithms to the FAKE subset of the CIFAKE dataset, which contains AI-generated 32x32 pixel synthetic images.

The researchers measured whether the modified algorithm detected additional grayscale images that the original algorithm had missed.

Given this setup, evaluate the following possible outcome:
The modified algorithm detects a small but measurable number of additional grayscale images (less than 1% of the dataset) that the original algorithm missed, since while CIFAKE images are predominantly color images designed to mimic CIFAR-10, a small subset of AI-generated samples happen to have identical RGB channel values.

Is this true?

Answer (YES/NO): YES